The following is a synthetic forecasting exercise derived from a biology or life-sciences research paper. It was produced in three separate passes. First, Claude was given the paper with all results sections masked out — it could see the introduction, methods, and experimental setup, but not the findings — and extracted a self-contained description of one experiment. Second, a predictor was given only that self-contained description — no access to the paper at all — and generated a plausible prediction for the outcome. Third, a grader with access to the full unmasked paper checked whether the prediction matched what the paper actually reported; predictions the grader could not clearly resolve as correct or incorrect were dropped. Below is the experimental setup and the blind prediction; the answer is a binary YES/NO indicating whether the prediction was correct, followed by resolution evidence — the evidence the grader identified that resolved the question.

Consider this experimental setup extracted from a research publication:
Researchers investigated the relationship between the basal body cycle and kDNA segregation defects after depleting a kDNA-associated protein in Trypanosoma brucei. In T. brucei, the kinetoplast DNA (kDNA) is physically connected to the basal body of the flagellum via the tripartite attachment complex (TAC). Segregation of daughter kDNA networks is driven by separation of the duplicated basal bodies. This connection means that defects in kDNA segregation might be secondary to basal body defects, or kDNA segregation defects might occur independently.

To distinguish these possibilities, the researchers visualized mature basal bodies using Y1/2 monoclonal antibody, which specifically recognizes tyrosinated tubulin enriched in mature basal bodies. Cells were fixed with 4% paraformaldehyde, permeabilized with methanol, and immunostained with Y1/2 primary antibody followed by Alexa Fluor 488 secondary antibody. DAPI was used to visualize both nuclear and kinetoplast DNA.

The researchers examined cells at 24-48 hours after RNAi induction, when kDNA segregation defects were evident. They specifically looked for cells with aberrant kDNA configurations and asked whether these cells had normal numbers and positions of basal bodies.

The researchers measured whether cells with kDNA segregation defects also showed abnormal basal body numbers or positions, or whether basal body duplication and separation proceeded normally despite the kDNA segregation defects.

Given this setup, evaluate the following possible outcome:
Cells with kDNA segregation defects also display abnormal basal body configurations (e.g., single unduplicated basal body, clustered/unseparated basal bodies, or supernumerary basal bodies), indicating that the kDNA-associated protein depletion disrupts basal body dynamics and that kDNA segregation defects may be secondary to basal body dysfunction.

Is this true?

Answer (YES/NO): NO